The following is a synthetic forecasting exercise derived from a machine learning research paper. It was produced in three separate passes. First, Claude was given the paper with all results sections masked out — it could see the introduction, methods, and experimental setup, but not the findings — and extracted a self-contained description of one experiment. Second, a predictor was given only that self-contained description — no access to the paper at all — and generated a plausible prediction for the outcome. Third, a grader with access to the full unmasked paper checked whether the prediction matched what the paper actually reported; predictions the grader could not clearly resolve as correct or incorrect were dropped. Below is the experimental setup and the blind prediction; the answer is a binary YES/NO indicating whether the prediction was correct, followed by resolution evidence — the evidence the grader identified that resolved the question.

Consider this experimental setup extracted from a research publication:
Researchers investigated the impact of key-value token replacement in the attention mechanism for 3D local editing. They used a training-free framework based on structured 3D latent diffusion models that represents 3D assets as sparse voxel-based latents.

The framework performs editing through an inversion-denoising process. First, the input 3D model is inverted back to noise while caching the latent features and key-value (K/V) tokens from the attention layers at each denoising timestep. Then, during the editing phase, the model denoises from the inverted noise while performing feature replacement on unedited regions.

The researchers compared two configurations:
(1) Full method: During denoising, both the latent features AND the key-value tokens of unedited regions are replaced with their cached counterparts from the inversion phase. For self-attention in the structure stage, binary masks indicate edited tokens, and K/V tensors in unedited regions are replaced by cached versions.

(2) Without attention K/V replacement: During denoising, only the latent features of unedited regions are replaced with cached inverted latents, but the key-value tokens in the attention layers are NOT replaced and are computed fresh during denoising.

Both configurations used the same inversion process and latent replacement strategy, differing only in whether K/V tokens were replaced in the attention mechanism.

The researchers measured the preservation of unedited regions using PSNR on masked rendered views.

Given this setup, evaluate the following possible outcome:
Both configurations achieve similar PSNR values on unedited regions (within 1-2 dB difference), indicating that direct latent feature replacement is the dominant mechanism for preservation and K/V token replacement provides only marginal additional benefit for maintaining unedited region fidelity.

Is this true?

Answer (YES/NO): NO